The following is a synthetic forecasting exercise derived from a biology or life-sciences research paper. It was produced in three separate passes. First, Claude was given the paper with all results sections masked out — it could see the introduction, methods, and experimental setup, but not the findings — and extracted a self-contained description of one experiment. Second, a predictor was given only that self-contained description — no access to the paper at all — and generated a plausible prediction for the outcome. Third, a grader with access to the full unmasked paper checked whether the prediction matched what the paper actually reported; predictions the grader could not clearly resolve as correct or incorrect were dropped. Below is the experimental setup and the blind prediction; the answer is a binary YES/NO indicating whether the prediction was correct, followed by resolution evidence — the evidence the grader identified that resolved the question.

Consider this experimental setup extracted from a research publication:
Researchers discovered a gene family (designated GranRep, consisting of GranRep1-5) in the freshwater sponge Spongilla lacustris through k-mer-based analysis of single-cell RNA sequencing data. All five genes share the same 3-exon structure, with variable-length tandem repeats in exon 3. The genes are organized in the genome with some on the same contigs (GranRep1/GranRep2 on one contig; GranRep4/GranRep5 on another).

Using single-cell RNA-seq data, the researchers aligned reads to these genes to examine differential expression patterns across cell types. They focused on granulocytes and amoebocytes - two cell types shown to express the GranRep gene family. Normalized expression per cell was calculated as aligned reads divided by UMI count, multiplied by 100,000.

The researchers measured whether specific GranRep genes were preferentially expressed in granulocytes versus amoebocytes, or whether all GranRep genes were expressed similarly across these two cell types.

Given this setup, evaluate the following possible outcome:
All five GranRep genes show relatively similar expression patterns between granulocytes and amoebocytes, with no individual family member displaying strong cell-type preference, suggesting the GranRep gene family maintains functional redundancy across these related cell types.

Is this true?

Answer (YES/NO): NO